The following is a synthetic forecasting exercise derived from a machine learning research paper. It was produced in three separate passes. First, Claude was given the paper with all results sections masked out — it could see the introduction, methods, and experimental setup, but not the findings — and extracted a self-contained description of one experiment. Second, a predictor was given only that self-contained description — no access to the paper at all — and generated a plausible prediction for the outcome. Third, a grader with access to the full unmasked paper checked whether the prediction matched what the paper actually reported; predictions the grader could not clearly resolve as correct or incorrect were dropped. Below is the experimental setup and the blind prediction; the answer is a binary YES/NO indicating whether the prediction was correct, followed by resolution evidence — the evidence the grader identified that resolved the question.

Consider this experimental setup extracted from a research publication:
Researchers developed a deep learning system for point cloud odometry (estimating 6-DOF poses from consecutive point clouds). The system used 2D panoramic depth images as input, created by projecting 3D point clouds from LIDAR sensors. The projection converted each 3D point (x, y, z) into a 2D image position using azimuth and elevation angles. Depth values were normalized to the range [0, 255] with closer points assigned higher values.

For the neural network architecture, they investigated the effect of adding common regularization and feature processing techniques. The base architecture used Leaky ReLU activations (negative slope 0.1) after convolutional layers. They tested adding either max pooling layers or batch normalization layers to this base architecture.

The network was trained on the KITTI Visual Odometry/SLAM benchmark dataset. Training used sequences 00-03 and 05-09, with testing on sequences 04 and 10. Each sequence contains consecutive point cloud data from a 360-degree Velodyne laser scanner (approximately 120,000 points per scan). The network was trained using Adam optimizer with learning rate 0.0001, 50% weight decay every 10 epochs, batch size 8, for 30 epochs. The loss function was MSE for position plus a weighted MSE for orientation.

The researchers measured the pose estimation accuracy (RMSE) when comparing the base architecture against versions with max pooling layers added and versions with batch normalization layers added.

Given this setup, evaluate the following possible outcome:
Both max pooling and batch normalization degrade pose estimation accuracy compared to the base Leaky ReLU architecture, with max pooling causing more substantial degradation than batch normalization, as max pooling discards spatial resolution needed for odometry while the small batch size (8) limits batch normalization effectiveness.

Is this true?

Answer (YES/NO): NO